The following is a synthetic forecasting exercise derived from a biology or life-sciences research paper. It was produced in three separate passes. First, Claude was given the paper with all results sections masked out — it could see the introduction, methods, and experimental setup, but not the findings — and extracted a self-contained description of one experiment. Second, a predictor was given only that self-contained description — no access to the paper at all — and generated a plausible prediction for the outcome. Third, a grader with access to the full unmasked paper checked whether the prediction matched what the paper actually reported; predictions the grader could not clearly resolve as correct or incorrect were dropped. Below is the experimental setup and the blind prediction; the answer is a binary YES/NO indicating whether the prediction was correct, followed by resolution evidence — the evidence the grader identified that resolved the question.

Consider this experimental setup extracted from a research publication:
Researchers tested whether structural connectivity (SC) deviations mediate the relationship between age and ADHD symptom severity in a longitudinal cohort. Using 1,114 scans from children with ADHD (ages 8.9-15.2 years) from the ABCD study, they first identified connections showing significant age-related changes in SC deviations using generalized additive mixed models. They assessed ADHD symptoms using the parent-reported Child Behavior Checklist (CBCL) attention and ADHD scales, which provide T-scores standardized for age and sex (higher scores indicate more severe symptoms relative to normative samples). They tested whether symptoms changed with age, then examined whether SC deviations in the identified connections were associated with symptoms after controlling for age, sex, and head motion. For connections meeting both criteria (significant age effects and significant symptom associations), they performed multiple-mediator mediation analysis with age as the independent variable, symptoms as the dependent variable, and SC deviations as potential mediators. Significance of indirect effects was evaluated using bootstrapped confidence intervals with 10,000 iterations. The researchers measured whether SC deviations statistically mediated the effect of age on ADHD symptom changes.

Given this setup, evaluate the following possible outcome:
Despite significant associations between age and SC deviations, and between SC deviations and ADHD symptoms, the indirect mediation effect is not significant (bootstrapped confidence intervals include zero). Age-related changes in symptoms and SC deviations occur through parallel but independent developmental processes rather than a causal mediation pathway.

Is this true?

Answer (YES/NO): NO